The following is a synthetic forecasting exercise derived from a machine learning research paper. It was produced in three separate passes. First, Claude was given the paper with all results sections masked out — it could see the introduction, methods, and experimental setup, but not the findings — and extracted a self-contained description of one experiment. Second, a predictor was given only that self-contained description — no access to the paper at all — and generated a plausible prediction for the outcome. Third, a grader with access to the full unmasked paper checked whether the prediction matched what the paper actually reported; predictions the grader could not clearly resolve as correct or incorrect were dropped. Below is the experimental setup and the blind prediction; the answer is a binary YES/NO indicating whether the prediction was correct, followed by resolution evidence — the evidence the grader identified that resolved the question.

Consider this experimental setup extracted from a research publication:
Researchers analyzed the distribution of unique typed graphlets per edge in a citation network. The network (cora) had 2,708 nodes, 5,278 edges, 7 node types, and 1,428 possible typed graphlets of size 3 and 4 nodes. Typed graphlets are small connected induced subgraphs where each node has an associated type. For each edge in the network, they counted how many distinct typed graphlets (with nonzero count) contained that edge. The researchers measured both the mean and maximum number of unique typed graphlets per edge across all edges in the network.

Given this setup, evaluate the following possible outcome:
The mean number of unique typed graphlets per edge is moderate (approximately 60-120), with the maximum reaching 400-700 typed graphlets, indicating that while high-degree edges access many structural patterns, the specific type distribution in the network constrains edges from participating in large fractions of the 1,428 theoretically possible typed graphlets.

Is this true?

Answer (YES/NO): NO